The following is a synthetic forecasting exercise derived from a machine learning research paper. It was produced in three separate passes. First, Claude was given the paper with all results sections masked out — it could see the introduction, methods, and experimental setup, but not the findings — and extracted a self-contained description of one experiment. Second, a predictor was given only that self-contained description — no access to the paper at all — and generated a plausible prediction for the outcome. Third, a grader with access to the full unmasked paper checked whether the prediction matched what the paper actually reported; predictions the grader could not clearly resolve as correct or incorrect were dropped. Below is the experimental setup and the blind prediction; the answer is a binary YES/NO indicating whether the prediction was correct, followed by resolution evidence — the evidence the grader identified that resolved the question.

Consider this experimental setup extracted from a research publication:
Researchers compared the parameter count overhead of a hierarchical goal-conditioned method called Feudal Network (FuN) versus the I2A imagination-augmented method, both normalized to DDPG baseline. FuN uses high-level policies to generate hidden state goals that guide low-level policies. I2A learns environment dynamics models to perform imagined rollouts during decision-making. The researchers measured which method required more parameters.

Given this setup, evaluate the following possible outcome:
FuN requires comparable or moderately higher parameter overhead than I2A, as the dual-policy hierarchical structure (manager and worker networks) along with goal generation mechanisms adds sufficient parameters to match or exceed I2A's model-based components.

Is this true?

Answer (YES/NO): NO